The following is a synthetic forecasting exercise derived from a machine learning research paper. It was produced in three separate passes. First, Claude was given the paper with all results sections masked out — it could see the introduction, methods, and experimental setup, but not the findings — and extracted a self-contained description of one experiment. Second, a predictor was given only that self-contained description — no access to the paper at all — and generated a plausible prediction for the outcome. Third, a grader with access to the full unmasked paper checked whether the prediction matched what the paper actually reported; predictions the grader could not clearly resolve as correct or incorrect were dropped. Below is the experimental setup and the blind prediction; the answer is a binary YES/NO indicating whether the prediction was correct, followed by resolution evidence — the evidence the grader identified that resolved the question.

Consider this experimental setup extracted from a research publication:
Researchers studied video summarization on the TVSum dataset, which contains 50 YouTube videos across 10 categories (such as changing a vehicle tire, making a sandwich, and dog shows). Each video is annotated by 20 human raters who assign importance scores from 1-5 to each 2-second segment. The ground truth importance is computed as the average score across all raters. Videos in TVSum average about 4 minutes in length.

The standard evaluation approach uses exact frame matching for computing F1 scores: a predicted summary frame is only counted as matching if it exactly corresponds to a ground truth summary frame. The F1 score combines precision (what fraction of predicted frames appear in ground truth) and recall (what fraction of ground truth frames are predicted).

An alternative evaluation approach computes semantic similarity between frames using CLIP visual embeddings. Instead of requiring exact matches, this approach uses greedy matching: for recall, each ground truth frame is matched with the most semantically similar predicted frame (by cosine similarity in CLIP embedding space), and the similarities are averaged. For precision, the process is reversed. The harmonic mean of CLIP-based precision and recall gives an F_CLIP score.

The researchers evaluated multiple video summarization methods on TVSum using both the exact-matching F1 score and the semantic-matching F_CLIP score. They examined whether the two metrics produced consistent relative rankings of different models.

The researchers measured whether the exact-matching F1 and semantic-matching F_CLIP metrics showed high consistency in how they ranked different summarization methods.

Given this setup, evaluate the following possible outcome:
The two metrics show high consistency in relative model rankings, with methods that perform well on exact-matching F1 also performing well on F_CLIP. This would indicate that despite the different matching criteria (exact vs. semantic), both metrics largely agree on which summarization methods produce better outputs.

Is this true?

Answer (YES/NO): YES